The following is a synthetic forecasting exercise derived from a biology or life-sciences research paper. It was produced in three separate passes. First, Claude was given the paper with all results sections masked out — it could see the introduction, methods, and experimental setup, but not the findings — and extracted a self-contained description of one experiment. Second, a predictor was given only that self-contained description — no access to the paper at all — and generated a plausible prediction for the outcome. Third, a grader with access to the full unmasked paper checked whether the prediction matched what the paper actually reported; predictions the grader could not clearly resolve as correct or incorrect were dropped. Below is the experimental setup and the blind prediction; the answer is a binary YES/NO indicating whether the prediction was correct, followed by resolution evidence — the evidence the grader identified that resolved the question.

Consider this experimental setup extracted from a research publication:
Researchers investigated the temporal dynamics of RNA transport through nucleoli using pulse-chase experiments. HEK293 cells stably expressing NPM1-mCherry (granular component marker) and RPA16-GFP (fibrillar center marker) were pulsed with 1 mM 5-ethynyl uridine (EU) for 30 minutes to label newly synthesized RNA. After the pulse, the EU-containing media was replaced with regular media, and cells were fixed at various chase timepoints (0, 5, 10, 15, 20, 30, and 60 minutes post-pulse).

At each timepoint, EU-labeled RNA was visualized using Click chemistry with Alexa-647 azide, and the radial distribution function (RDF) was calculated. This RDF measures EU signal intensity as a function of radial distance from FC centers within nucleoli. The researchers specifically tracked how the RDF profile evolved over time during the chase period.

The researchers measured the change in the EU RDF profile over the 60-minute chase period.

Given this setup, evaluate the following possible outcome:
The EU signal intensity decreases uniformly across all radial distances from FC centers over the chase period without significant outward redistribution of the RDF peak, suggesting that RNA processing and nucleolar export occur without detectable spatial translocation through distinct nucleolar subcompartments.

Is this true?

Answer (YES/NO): NO